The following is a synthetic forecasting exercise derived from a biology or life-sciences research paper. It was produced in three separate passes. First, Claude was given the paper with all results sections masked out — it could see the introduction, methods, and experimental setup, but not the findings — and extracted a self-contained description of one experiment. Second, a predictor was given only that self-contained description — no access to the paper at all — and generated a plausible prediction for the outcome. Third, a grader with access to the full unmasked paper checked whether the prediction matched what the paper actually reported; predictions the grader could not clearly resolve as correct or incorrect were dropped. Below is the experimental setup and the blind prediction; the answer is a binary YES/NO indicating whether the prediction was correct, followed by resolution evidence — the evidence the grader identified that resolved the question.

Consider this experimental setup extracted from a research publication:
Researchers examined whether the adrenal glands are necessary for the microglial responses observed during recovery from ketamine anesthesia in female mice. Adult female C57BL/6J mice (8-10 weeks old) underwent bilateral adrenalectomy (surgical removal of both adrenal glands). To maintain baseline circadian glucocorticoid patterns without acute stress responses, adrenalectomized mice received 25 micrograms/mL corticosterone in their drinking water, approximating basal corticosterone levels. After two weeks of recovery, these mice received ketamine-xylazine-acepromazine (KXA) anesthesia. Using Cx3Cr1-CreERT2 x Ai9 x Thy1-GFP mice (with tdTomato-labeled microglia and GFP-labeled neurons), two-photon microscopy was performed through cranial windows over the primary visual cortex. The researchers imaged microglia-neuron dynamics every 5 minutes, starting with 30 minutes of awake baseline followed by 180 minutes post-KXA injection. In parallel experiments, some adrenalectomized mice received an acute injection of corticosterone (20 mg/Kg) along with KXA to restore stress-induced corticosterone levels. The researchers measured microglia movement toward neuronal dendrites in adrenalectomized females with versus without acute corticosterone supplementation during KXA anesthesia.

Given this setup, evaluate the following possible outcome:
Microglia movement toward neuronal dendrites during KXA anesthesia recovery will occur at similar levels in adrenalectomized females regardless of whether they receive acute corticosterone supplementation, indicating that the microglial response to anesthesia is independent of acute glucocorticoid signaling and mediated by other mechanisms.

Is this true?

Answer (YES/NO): NO